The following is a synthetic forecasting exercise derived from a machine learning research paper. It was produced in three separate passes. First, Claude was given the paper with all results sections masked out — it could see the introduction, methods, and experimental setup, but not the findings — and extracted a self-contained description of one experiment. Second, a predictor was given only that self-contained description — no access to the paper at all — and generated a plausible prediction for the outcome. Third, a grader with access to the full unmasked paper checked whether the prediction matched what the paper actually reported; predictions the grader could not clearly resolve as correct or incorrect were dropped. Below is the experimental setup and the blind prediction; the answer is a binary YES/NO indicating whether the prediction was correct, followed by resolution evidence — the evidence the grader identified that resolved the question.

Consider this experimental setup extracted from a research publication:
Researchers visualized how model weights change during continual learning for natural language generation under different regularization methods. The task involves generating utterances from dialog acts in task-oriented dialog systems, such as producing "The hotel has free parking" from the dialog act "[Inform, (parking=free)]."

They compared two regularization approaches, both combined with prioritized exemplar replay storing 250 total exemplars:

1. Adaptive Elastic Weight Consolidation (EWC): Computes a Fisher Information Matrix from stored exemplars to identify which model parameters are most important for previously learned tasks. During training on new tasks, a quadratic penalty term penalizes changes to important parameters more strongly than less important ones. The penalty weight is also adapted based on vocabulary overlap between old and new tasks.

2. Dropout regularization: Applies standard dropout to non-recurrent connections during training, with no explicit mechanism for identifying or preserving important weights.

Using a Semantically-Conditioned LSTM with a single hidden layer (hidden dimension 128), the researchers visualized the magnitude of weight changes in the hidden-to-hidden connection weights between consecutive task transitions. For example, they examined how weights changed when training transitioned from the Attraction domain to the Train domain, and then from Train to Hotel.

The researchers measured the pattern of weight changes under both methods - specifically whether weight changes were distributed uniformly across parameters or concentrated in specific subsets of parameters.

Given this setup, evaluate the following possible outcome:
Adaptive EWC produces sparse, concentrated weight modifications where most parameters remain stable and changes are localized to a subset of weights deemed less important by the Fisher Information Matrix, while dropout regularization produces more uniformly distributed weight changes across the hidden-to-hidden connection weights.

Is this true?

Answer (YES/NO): YES